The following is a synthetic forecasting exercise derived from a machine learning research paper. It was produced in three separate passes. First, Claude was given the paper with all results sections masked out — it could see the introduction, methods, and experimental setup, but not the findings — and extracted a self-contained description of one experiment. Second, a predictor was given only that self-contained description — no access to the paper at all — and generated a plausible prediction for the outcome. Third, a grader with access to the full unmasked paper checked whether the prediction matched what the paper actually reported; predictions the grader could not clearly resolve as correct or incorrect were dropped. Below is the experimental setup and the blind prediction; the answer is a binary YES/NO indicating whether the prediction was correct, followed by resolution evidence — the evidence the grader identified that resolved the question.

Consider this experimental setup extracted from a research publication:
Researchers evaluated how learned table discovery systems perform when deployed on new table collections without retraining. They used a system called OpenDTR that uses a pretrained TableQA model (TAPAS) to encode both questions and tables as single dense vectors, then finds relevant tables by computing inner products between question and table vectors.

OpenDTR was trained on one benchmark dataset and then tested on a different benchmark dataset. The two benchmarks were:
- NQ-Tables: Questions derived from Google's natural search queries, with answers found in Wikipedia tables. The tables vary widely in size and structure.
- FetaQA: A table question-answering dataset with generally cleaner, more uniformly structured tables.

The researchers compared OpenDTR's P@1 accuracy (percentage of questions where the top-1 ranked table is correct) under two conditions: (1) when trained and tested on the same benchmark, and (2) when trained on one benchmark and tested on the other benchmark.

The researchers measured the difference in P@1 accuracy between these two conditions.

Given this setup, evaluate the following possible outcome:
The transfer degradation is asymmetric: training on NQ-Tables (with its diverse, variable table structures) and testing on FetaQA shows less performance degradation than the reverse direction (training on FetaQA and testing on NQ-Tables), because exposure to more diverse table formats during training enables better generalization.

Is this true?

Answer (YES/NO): YES